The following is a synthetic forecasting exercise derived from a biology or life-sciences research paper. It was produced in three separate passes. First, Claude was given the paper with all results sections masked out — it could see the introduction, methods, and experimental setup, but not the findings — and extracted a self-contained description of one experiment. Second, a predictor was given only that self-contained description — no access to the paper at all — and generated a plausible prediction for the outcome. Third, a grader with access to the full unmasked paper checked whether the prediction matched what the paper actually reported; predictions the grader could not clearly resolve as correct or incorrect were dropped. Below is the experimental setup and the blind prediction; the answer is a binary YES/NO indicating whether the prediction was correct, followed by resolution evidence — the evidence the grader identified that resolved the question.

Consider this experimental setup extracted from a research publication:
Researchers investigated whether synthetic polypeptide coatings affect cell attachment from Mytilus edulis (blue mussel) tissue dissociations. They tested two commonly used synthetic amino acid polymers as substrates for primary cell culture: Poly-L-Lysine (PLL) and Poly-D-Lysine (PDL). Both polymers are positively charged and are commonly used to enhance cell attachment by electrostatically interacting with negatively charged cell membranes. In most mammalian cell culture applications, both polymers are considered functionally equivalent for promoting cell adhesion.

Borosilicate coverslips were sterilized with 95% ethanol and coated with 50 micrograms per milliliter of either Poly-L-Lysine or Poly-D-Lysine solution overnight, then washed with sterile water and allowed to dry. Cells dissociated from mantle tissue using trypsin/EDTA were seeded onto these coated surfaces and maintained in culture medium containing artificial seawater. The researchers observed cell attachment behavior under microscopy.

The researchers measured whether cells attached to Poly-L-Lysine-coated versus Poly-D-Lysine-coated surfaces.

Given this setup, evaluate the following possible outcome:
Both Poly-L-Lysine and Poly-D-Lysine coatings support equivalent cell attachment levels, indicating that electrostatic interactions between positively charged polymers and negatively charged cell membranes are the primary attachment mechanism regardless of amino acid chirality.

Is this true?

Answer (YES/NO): NO